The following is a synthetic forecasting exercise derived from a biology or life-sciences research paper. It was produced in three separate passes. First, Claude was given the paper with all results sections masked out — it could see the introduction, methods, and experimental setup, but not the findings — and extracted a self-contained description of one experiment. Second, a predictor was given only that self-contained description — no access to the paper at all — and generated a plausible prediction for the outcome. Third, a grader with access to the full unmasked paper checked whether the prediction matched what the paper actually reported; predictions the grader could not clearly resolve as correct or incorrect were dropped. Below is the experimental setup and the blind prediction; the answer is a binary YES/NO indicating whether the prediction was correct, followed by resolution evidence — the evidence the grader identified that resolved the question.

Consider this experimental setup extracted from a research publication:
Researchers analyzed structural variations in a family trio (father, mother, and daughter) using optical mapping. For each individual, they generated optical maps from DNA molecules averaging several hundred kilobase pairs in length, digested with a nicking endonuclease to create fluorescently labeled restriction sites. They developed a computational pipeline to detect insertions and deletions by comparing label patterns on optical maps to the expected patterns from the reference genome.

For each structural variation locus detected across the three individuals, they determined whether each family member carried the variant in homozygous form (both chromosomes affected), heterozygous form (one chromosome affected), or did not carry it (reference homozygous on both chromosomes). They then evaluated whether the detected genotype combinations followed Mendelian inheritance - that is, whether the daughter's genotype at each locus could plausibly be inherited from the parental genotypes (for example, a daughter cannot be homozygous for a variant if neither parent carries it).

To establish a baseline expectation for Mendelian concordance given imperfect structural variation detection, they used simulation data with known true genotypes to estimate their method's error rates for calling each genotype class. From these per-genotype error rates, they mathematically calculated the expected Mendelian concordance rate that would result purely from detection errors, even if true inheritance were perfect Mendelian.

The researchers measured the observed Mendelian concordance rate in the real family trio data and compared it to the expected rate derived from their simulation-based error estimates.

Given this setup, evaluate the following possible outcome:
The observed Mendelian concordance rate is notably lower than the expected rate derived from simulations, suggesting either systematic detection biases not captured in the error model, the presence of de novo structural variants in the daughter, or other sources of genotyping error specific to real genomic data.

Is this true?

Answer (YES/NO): NO